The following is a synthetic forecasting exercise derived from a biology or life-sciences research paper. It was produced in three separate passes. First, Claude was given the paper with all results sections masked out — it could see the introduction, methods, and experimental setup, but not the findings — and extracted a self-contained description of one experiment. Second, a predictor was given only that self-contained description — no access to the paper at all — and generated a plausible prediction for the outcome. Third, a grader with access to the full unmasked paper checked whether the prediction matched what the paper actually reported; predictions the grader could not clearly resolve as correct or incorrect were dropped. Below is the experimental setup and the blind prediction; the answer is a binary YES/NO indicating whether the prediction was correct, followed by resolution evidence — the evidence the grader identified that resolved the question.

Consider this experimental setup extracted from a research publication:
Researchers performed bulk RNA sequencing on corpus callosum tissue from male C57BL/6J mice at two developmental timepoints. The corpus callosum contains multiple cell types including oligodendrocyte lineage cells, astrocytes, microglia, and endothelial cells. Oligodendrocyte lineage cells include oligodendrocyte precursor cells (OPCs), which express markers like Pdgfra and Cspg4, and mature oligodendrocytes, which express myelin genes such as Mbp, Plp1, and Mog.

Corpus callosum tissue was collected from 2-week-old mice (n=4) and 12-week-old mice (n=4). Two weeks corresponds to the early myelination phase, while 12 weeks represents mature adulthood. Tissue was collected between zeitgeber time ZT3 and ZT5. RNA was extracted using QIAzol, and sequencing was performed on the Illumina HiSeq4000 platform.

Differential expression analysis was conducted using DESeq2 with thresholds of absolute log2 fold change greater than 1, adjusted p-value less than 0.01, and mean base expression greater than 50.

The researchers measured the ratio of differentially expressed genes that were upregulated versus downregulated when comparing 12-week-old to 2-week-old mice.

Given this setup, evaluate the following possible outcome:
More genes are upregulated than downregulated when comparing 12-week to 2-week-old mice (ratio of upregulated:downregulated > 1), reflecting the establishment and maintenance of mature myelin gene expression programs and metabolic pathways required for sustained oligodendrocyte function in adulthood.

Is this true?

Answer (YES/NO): NO